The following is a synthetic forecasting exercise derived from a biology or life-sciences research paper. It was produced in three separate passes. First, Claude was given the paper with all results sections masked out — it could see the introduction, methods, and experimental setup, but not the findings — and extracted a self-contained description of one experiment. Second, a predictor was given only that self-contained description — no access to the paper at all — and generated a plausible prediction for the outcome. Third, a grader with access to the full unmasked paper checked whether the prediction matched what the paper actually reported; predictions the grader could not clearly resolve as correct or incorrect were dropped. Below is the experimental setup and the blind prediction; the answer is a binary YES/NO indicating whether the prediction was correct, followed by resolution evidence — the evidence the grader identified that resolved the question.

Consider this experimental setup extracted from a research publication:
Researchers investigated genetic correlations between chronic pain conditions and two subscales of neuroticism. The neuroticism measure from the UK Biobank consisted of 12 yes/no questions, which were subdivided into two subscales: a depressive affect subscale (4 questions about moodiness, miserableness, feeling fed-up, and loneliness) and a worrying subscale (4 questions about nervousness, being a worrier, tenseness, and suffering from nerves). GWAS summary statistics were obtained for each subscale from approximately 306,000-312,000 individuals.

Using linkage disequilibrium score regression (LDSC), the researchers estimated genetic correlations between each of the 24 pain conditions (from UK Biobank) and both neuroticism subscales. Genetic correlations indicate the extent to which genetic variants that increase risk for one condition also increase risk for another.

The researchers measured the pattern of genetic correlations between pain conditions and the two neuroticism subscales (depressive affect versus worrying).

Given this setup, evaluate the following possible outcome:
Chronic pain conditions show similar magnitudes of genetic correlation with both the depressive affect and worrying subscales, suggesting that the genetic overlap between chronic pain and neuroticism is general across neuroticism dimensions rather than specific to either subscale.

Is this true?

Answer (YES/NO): NO